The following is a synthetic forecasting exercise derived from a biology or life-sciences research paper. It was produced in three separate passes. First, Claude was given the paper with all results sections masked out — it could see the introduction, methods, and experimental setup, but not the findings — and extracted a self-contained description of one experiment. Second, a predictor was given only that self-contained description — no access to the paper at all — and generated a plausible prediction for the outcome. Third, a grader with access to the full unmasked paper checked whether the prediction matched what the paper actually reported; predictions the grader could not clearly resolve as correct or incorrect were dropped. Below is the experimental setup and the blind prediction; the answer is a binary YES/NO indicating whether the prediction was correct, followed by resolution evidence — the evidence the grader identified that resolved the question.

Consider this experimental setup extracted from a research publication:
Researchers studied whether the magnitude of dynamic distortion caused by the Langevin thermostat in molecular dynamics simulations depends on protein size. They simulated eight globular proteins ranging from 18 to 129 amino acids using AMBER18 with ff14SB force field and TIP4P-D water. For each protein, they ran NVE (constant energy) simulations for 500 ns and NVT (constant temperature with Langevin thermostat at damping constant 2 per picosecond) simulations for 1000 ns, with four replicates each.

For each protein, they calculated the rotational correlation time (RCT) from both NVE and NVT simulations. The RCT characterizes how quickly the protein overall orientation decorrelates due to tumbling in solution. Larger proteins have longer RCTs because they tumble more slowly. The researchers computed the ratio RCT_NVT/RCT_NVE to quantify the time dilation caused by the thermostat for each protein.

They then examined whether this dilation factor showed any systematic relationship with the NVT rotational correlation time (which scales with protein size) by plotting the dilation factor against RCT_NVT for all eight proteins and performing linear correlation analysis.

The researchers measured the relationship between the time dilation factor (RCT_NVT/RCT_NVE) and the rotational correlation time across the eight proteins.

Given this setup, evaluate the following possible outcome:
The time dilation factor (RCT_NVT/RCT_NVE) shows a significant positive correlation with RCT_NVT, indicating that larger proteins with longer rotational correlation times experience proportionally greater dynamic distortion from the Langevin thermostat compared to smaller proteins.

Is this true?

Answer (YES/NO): YES